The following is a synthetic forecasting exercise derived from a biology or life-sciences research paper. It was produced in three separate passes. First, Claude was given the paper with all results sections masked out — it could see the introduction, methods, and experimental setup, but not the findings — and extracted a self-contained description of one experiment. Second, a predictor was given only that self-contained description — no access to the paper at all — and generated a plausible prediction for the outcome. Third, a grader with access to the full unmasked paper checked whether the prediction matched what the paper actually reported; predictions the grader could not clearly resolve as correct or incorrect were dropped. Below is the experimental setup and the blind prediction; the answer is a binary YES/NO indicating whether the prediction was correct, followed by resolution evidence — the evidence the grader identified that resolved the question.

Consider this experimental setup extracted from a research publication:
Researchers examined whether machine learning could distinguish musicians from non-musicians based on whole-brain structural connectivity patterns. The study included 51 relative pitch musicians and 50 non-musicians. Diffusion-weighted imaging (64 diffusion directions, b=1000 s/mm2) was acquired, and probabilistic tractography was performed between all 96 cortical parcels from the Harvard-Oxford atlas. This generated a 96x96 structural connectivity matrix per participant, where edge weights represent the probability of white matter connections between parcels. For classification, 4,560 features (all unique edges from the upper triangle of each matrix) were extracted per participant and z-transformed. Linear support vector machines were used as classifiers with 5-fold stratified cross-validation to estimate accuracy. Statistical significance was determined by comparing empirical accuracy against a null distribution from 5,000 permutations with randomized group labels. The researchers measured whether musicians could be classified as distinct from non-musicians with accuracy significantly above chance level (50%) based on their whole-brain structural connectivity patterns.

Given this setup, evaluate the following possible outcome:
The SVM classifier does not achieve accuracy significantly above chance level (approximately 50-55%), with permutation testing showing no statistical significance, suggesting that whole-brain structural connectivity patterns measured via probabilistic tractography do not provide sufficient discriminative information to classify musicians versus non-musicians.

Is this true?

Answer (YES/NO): YES